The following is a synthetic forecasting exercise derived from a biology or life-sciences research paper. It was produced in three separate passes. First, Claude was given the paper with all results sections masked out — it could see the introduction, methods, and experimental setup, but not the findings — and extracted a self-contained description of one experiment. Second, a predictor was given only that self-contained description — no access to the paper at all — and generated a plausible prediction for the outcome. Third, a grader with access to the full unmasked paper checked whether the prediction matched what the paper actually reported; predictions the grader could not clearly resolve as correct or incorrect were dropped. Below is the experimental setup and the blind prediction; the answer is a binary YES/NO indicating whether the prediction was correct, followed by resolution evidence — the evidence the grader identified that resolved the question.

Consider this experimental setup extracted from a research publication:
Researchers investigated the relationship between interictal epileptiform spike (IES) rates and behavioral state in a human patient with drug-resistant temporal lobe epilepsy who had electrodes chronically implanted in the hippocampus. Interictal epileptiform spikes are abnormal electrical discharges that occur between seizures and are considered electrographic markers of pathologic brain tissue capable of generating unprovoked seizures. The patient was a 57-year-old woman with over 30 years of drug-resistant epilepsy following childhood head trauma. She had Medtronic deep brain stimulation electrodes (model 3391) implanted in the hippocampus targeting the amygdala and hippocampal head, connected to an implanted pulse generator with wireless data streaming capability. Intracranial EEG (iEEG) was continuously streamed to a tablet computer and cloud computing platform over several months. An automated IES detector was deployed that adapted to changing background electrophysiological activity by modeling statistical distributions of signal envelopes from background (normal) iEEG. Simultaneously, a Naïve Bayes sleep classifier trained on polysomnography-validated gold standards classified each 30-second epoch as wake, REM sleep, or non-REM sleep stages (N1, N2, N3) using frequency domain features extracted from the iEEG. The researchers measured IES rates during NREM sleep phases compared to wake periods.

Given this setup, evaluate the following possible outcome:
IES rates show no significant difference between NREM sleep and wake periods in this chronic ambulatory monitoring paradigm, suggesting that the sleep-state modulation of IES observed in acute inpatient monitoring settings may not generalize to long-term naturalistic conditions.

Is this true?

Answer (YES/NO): NO